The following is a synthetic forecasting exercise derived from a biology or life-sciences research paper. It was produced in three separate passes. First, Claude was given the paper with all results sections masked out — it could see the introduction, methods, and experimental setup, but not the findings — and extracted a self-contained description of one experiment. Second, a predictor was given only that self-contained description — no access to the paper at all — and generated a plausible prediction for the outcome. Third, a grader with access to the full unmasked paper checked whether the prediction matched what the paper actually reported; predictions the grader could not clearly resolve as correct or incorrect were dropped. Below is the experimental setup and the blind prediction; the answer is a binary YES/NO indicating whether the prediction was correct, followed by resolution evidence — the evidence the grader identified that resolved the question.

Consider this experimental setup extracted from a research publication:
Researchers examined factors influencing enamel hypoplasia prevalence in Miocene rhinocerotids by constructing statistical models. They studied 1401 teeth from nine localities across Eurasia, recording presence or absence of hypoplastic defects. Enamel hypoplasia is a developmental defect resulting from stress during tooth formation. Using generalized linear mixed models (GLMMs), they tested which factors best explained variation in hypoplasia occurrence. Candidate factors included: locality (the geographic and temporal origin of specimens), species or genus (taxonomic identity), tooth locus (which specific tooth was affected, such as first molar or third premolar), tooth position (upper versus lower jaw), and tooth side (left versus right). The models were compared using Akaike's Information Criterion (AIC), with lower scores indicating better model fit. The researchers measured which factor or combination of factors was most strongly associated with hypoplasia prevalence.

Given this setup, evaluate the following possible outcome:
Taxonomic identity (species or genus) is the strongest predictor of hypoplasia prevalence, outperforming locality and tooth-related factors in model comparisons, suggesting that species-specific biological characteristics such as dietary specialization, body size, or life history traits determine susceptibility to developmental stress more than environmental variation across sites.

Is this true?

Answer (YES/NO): NO